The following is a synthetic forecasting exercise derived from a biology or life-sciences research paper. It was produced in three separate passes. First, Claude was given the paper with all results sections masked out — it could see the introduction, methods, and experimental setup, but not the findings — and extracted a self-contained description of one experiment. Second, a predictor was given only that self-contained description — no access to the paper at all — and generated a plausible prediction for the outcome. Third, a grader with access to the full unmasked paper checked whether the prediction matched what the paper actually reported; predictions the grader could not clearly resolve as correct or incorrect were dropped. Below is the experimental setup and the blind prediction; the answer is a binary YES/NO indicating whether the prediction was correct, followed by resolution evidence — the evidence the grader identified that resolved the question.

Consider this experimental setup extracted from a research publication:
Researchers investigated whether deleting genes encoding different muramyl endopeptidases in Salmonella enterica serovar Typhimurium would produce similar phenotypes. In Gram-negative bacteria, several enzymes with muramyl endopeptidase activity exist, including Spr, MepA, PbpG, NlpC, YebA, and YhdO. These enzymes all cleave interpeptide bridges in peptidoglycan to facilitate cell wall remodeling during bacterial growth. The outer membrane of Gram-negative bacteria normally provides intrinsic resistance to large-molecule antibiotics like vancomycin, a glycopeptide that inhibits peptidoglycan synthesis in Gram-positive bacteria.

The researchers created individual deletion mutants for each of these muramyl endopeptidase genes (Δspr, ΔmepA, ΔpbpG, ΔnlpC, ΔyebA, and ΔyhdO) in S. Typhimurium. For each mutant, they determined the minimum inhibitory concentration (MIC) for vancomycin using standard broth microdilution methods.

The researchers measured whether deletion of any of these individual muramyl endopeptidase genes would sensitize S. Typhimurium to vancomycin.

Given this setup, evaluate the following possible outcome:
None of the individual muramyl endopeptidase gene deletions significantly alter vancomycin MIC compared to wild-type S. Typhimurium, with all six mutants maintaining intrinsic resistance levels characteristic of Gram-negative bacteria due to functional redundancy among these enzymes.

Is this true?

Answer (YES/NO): NO